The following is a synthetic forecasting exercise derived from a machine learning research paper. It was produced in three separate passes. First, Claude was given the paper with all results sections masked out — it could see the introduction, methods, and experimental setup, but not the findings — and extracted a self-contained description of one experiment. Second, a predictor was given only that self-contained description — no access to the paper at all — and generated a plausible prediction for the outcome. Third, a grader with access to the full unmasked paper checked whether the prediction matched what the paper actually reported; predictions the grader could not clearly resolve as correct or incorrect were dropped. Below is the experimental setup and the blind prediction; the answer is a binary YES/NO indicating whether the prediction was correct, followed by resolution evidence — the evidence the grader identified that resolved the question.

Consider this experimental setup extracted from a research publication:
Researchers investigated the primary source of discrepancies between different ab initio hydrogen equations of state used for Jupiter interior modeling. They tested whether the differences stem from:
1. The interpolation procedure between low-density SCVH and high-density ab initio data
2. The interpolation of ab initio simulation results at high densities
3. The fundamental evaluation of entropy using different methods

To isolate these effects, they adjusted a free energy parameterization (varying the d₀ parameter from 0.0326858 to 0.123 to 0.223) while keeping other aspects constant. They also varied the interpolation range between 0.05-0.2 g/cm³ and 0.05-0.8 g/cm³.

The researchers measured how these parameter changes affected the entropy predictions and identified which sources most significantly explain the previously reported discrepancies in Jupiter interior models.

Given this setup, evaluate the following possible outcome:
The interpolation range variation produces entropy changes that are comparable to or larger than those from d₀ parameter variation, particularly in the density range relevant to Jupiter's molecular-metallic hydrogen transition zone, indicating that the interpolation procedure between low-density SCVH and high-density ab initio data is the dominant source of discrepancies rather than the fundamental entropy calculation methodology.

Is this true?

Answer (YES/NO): NO